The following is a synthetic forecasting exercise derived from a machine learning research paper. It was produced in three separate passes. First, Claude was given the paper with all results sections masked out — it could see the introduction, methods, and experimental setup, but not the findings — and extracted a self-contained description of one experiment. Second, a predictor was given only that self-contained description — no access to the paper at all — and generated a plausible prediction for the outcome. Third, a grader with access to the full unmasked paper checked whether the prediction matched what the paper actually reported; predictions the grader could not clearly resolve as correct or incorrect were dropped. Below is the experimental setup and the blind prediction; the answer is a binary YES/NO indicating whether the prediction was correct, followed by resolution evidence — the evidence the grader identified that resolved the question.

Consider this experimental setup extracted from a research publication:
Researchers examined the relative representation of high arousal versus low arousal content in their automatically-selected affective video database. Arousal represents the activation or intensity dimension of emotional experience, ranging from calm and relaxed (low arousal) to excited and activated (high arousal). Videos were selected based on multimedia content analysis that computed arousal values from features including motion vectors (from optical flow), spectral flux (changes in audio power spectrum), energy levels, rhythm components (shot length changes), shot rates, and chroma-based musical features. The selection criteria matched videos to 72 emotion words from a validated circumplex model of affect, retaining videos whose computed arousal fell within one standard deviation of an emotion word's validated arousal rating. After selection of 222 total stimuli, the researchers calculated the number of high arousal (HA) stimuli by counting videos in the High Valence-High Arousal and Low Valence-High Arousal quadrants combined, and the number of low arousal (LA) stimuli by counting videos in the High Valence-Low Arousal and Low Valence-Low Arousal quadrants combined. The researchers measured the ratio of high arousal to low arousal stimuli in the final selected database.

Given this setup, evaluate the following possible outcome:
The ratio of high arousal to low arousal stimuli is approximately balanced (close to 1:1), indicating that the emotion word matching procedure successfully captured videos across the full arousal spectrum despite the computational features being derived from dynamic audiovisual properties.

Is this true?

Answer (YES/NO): NO